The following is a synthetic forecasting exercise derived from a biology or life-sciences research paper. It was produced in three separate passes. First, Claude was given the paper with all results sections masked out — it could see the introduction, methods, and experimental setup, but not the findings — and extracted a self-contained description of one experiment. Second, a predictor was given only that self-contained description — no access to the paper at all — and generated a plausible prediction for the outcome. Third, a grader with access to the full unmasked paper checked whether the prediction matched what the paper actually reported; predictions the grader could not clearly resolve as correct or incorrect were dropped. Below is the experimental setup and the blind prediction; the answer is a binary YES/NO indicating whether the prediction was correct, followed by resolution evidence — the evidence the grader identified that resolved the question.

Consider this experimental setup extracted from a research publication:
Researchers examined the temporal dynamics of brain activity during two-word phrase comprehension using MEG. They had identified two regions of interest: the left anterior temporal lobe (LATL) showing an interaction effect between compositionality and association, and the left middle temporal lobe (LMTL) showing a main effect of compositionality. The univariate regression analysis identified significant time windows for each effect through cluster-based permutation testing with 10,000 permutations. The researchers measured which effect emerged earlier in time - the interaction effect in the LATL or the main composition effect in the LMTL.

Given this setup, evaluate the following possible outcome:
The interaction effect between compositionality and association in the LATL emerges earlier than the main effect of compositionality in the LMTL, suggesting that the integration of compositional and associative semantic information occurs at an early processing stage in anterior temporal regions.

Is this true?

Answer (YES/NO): YES